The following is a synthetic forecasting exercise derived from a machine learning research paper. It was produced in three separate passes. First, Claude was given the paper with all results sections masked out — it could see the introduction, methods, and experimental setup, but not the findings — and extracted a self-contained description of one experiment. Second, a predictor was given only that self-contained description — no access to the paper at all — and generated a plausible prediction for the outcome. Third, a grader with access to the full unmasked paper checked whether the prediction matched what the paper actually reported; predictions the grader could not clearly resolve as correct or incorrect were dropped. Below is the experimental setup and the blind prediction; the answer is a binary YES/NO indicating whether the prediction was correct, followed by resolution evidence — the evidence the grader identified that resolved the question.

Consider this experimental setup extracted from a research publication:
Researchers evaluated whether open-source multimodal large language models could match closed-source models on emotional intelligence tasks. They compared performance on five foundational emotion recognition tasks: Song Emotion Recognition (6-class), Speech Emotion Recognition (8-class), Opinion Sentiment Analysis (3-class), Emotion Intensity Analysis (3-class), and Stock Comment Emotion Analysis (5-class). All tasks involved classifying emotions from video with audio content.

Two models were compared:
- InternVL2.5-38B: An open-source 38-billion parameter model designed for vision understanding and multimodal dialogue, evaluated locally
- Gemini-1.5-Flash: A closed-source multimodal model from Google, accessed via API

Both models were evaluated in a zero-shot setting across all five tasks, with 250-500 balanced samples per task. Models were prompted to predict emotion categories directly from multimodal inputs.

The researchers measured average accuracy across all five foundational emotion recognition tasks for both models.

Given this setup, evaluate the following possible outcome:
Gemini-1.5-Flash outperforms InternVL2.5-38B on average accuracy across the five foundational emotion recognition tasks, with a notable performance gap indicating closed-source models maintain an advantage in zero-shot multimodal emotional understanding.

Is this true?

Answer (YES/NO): NO